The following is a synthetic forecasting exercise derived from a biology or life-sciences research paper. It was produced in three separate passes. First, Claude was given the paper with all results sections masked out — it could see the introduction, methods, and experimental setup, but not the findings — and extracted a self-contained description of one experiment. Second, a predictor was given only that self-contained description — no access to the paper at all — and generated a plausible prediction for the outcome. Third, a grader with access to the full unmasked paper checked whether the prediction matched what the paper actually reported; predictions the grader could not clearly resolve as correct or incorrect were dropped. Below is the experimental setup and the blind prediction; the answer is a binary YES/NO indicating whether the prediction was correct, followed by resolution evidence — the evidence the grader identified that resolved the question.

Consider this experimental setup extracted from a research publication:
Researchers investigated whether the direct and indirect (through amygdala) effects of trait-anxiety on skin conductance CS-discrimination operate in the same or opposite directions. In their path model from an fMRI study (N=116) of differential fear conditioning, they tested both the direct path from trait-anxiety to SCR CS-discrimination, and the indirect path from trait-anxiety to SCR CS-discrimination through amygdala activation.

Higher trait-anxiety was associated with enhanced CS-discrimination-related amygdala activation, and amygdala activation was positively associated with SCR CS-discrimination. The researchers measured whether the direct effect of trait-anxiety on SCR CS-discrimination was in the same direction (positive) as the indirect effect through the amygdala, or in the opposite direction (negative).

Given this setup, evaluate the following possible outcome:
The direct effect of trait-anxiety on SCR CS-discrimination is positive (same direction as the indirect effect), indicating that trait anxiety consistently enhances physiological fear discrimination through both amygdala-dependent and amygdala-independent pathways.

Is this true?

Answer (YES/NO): NO